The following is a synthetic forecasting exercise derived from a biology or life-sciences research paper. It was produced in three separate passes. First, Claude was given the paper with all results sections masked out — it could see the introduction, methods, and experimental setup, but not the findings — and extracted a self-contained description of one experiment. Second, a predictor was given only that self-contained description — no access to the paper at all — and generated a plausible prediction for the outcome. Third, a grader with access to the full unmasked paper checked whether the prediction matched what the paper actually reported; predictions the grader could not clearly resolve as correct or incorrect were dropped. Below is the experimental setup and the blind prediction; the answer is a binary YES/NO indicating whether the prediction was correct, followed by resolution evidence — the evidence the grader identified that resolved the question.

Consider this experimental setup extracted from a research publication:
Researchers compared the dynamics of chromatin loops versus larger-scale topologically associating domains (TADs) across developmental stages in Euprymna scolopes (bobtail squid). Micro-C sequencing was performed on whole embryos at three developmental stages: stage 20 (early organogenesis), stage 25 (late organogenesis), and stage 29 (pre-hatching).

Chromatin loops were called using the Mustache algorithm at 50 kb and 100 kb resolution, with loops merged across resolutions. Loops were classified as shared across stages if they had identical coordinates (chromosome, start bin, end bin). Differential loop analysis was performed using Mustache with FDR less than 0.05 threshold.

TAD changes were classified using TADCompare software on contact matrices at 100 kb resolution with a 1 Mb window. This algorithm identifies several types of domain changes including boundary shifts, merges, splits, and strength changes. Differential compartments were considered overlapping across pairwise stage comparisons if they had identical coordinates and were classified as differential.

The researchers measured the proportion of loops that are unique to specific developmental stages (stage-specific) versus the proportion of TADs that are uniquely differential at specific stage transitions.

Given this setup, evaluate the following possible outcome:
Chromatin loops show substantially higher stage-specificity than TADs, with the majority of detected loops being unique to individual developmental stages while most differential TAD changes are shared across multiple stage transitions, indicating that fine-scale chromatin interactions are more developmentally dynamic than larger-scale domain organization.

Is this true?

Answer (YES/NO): YES